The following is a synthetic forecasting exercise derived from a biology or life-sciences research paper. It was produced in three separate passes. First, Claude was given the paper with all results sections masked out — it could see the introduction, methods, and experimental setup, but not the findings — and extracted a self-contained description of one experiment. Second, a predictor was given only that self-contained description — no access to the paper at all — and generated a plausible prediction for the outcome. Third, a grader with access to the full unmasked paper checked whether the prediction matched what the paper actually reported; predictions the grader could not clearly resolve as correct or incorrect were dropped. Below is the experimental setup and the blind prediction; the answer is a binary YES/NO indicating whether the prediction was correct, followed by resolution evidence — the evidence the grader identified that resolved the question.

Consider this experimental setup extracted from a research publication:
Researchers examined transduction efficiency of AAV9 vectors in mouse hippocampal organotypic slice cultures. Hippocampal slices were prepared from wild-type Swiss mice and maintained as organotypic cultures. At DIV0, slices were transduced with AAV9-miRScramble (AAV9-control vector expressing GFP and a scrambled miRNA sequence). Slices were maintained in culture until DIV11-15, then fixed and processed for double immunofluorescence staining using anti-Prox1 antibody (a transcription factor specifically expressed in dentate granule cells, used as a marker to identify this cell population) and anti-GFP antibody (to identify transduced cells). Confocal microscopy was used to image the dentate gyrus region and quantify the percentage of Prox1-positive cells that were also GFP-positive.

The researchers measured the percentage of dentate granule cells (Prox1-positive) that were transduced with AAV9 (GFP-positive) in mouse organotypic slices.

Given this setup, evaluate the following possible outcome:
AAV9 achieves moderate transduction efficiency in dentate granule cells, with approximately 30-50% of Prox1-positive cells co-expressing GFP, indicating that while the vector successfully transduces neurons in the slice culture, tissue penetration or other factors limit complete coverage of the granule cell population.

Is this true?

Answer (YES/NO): YES